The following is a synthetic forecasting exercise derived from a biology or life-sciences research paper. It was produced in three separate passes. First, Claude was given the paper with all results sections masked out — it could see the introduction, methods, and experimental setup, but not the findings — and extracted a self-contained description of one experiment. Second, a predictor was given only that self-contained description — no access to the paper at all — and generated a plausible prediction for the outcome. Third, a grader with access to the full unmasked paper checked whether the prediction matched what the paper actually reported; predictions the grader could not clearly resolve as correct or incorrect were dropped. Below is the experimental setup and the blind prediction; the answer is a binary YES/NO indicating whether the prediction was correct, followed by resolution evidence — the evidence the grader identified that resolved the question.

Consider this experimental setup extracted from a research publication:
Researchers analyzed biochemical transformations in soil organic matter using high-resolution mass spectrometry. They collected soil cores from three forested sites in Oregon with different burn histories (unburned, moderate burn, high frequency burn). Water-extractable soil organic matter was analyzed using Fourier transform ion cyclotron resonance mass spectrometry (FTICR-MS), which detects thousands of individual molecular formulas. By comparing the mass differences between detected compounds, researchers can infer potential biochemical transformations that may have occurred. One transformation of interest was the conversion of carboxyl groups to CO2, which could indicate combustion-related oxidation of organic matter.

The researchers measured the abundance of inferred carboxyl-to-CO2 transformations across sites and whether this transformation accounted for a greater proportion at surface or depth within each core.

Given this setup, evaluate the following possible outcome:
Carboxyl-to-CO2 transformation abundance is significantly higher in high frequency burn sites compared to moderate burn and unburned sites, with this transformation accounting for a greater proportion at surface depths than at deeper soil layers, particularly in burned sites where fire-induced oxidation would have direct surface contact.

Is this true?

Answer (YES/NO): NO